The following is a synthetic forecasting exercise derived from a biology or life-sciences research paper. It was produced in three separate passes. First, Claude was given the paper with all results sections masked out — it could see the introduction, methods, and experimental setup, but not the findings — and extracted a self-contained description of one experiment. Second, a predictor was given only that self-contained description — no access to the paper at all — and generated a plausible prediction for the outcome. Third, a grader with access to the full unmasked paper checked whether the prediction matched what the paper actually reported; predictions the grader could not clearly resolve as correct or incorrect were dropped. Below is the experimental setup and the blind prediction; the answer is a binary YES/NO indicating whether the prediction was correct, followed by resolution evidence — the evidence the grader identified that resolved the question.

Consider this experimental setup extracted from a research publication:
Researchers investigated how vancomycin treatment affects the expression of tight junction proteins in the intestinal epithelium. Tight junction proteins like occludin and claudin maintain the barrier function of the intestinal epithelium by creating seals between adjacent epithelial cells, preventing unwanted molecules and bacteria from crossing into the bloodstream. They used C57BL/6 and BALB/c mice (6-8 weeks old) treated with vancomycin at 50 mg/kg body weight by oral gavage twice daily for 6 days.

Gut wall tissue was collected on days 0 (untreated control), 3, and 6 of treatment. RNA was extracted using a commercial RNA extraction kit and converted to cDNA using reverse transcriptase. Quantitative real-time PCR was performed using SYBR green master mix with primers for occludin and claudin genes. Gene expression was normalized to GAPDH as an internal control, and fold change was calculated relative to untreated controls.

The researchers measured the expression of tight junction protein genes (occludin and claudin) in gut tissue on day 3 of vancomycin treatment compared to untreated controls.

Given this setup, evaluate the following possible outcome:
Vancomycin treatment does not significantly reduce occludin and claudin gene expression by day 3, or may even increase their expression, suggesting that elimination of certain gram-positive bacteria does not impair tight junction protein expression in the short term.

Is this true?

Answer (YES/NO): NO